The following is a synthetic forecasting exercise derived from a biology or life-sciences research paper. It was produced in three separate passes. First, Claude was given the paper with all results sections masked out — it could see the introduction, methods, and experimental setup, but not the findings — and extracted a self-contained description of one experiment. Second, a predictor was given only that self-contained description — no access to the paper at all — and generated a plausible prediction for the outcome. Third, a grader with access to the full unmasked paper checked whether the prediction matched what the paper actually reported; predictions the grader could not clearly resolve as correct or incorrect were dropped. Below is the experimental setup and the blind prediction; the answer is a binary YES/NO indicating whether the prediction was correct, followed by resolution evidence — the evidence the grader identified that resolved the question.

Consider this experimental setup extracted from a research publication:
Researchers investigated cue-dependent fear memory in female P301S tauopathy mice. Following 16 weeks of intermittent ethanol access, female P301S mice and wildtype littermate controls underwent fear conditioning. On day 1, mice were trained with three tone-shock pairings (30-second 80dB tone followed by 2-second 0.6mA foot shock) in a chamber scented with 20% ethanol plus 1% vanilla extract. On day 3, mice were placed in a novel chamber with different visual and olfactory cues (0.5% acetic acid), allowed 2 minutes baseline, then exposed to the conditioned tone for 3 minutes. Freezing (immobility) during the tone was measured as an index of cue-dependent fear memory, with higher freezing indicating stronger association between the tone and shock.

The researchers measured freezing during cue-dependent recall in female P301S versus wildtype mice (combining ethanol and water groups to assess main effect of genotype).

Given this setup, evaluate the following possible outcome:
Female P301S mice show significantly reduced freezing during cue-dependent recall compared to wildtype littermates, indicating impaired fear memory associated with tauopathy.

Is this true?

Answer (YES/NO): NO